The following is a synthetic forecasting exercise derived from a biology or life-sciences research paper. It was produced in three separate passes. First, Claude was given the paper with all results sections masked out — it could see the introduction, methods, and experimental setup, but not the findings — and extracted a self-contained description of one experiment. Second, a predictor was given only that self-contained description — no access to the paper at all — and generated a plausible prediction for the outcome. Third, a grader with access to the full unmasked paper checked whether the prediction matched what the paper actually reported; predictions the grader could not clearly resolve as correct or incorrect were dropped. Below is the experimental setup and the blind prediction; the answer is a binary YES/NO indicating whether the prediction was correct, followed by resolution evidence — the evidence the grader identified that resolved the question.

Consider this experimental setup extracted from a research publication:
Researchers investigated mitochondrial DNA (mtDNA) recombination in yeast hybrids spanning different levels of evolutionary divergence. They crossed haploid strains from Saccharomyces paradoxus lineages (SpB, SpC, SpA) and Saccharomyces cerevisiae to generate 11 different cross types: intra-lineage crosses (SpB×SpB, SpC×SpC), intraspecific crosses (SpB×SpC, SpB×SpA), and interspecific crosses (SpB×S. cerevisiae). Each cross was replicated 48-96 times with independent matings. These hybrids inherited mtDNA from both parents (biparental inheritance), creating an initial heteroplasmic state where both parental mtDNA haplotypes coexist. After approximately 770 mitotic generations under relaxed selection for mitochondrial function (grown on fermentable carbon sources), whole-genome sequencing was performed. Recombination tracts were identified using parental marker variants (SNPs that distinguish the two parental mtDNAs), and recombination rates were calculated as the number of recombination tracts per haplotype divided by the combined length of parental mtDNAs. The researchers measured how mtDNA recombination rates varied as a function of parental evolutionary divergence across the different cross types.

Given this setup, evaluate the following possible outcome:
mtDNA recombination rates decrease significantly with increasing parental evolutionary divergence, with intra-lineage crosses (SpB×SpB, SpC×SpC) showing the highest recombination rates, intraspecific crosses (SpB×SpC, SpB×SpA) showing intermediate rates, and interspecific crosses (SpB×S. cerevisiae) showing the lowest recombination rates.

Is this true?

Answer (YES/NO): NO